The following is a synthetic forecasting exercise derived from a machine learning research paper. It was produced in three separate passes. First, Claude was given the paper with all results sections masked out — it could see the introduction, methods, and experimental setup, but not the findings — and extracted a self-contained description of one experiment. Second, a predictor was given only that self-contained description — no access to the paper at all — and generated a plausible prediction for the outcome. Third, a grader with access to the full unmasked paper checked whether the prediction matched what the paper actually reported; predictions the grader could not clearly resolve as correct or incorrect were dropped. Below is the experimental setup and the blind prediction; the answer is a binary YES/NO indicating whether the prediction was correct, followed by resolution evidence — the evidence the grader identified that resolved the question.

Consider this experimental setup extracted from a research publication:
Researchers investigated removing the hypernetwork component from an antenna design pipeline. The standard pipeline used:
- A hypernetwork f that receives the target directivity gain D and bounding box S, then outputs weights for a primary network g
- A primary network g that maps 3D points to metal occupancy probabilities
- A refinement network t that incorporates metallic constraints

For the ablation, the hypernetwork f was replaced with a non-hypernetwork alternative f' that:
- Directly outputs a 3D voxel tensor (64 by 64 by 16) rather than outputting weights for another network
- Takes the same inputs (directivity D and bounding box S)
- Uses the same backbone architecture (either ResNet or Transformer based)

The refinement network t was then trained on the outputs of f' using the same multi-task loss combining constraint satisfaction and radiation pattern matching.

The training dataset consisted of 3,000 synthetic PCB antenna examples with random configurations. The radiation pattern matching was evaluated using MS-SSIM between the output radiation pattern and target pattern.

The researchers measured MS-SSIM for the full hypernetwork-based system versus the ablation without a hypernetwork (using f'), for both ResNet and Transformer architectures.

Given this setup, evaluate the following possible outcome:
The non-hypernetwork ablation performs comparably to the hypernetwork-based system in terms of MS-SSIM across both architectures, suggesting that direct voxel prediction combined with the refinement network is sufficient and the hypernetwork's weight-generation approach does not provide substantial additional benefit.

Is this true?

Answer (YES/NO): NO